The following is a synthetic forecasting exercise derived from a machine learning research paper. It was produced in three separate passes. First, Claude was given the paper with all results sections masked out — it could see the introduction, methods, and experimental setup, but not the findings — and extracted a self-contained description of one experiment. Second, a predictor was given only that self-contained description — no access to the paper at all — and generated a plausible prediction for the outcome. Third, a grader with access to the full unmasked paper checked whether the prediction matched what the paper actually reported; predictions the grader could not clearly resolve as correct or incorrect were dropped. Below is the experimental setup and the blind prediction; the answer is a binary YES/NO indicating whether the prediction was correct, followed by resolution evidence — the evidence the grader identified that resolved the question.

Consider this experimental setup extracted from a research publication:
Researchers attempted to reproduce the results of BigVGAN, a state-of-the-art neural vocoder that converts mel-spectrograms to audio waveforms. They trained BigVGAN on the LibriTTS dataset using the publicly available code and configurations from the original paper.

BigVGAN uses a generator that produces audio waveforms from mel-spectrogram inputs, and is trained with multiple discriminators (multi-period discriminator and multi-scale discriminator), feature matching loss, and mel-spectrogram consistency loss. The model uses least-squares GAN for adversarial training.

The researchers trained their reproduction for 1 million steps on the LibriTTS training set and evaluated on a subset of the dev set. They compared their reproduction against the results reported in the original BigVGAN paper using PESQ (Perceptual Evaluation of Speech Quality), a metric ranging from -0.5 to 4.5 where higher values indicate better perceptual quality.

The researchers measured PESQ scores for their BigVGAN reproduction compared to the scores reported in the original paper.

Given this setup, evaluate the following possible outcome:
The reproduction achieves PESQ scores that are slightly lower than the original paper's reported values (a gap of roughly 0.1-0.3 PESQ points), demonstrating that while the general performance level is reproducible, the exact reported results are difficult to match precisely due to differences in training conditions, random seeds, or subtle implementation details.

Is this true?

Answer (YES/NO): YES